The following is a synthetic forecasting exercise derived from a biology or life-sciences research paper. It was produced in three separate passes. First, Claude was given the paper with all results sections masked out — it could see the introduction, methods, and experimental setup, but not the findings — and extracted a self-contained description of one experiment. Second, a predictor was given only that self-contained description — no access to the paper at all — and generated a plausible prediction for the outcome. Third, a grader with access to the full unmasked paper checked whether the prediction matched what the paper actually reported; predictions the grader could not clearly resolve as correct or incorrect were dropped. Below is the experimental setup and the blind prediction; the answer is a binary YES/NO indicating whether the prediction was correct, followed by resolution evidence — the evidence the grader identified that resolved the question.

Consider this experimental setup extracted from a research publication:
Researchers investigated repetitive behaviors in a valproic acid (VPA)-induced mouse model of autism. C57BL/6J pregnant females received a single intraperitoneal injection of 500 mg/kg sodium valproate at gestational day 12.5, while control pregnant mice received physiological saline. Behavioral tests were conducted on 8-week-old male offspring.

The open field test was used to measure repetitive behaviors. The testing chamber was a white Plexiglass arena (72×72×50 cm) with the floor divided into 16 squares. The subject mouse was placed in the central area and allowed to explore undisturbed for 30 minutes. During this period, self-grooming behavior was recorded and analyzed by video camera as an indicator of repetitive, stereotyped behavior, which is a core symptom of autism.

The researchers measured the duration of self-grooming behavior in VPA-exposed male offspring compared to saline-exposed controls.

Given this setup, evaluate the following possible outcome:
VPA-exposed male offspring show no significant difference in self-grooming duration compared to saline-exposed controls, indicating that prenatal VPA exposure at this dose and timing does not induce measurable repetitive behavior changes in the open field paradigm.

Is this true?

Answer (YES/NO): NO